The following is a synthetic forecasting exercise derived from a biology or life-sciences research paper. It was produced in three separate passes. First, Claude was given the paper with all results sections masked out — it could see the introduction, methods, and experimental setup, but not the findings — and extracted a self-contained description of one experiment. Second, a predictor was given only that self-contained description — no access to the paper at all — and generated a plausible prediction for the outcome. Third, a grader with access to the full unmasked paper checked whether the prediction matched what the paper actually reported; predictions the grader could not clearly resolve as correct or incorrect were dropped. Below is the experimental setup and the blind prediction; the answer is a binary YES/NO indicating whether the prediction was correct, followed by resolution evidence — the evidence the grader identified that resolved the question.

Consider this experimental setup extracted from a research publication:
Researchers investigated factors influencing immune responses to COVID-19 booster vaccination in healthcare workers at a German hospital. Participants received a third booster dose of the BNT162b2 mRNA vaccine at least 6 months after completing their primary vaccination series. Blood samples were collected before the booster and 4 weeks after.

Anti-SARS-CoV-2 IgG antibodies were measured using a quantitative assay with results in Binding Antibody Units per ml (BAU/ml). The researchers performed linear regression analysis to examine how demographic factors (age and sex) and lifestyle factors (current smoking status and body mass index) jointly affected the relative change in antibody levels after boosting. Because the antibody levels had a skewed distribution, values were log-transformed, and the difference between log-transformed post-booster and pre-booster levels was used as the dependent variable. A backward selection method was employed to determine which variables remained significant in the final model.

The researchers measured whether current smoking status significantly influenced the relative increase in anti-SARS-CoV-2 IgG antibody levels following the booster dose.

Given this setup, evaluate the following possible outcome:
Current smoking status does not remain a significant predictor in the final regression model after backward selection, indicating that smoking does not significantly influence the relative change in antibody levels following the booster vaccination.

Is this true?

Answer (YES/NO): YES